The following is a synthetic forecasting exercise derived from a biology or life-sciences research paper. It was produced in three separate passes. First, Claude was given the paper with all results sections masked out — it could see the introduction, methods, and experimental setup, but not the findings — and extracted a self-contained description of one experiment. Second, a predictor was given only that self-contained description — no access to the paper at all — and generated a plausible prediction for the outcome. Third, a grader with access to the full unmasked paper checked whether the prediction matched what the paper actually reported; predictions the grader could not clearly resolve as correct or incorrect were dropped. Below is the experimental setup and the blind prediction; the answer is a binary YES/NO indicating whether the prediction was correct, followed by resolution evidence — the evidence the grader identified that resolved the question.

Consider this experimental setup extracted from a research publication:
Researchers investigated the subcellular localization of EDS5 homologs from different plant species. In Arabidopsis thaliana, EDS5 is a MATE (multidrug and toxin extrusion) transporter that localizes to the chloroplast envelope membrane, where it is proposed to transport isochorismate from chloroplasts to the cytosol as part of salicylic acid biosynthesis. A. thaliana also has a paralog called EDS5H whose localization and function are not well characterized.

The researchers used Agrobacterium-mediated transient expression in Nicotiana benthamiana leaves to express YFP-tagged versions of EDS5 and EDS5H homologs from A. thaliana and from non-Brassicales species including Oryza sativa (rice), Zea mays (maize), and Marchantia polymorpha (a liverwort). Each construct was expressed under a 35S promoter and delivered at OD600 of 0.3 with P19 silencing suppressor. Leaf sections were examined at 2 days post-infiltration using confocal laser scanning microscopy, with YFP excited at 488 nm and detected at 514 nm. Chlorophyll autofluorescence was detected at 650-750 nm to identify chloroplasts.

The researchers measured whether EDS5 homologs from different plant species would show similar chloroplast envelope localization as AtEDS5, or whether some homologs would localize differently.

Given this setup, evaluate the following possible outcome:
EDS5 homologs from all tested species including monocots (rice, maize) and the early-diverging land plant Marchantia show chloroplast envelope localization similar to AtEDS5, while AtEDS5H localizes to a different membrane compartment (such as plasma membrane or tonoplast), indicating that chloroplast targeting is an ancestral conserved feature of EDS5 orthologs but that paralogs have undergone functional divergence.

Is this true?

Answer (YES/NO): NO